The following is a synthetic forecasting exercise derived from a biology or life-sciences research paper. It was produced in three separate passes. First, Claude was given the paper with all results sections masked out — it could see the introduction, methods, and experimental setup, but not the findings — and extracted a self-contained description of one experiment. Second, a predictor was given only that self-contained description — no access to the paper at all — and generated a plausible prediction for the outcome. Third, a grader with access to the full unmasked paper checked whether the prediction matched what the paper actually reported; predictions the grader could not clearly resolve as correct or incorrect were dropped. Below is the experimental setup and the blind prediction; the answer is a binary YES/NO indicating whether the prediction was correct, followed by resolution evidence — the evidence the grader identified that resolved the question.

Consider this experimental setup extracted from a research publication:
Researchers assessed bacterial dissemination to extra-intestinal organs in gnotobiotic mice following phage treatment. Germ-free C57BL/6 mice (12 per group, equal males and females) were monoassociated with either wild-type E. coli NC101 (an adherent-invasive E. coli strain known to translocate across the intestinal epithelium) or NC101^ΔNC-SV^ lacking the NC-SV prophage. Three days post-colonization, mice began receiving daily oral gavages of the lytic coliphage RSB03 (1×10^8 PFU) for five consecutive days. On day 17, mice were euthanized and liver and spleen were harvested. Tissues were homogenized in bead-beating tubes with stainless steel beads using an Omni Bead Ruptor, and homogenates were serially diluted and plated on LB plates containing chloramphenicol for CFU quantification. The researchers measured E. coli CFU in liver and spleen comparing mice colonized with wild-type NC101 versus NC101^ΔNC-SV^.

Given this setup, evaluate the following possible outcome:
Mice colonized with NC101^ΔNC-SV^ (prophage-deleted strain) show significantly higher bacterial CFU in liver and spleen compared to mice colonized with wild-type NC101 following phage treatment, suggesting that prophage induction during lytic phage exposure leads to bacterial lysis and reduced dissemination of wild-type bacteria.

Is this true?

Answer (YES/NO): NO